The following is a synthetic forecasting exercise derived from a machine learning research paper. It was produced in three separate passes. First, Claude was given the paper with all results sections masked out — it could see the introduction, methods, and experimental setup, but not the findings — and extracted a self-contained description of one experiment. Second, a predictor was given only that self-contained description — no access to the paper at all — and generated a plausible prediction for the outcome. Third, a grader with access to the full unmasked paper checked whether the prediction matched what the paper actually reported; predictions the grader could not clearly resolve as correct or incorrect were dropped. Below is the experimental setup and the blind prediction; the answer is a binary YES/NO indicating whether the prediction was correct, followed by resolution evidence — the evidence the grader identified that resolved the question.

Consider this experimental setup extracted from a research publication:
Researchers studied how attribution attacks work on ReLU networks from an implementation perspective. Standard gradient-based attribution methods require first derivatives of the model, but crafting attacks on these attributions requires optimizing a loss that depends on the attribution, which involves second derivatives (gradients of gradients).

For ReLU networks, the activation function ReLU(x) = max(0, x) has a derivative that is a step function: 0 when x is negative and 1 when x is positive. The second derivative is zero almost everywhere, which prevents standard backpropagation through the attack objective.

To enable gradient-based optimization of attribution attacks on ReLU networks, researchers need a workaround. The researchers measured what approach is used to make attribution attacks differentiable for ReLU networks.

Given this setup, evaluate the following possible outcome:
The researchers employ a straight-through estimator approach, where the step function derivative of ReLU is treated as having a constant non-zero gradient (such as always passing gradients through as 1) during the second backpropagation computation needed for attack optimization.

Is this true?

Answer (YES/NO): NO